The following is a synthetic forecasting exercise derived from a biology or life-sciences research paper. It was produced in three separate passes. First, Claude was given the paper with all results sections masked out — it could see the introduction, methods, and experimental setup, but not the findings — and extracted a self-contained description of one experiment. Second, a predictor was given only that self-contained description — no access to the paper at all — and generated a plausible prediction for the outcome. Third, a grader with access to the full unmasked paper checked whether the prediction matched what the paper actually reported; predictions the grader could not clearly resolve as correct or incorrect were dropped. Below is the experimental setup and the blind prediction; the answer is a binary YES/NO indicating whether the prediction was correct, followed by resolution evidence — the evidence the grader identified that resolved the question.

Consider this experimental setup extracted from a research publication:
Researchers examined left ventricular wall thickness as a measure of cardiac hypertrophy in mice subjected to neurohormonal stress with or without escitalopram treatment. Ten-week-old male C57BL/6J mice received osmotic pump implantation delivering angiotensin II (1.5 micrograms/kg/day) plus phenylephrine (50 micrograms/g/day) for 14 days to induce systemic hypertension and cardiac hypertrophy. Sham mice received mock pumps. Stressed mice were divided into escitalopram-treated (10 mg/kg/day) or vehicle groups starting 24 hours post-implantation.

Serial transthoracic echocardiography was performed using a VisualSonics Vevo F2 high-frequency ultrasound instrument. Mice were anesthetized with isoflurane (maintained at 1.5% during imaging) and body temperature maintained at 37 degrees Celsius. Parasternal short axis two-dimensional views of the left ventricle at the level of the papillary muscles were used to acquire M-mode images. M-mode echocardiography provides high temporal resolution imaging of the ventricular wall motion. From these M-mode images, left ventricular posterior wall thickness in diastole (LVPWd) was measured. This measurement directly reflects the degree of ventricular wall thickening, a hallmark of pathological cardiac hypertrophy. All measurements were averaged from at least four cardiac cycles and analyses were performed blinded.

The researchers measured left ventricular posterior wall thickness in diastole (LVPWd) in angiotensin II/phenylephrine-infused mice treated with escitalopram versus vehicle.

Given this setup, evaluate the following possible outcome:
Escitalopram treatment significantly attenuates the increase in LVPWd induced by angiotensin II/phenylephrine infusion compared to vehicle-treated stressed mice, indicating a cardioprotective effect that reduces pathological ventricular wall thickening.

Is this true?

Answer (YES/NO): NO